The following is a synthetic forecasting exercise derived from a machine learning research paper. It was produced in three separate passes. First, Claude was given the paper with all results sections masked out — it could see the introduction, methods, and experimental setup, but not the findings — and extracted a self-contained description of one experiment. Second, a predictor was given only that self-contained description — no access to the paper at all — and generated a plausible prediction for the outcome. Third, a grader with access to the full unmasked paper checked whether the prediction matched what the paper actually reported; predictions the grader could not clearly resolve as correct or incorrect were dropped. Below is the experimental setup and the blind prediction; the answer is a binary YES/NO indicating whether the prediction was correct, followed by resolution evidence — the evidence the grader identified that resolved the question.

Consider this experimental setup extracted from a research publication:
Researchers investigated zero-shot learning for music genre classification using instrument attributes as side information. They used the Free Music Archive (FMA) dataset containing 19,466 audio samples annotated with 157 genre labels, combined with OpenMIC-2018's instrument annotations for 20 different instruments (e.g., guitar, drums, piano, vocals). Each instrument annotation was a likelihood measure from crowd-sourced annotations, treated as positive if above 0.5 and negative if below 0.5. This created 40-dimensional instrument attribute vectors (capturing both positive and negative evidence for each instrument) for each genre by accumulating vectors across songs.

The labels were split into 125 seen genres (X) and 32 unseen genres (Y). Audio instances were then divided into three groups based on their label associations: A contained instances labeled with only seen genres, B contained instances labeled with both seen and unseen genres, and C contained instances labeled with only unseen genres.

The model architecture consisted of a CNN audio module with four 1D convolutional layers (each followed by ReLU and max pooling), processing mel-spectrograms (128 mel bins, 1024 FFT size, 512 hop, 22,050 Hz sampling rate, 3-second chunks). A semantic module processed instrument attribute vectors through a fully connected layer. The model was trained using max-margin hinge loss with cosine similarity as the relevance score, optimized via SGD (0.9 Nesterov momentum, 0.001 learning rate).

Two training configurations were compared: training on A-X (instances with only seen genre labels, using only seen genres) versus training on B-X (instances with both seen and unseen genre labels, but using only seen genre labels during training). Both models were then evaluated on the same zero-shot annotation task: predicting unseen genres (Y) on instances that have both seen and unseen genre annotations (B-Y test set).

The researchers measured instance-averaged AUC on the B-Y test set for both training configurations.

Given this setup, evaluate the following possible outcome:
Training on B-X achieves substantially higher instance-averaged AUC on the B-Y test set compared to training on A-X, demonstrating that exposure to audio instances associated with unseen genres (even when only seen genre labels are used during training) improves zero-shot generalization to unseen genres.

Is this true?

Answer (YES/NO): NO